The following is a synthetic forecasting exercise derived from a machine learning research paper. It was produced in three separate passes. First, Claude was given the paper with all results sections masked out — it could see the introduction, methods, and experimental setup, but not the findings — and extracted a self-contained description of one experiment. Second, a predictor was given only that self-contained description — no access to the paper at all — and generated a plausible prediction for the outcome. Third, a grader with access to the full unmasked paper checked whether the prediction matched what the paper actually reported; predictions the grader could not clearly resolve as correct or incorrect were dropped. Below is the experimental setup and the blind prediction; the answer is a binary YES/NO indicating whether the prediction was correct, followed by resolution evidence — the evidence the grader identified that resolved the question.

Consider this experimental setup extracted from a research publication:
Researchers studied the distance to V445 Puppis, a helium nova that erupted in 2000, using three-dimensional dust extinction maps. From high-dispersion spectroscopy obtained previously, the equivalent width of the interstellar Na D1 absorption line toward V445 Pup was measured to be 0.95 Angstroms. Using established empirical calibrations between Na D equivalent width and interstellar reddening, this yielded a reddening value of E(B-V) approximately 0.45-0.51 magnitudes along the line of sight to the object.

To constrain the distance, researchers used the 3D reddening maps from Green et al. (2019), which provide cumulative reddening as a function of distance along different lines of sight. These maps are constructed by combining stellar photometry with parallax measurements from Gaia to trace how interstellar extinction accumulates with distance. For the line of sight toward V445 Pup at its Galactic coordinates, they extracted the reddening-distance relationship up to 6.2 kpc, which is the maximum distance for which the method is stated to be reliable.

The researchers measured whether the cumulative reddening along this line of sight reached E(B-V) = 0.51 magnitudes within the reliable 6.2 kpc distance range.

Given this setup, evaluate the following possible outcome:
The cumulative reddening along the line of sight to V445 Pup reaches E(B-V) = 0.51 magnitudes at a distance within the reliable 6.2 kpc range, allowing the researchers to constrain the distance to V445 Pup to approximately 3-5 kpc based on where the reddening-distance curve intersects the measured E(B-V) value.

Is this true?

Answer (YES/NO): NO